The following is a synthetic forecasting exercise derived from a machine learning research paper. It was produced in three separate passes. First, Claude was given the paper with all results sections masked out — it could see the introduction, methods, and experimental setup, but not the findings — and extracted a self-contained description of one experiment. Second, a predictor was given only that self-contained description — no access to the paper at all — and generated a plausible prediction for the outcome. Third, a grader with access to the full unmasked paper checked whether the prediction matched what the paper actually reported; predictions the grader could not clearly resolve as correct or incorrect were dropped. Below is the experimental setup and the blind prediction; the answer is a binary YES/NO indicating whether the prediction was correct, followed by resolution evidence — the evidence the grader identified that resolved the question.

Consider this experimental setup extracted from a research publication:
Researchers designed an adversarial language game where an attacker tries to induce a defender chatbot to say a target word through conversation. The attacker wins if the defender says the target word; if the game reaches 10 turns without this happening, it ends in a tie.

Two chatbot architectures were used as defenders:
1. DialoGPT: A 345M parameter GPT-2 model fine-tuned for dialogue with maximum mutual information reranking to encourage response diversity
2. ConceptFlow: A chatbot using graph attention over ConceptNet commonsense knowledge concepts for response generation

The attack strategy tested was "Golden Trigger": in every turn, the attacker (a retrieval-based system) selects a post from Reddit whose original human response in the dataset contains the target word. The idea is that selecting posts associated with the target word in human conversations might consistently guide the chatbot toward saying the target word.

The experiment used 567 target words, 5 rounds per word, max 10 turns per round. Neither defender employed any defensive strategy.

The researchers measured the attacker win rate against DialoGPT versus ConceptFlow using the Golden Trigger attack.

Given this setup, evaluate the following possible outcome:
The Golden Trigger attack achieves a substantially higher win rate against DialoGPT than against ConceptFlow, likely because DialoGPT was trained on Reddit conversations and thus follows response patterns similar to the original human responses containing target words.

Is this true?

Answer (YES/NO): NO